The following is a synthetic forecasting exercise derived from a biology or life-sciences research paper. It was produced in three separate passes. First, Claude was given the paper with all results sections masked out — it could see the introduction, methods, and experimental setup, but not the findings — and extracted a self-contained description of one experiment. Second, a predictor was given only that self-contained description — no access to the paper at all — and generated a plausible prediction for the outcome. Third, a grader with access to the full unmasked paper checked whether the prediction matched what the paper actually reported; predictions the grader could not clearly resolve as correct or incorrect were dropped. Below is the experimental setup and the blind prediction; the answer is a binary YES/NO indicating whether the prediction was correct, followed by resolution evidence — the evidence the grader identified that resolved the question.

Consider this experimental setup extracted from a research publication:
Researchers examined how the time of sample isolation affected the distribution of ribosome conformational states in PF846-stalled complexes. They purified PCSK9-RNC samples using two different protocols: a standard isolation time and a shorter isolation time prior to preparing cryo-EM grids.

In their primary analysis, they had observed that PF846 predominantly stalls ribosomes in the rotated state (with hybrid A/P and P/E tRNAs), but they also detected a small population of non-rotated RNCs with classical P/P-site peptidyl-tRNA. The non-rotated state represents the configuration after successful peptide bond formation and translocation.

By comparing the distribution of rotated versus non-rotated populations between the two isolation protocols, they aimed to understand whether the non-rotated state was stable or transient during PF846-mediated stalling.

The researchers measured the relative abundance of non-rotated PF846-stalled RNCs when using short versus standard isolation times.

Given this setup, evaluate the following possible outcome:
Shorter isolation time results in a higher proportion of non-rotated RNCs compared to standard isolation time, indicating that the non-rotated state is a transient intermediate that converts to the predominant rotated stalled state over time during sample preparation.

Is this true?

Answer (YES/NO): YES